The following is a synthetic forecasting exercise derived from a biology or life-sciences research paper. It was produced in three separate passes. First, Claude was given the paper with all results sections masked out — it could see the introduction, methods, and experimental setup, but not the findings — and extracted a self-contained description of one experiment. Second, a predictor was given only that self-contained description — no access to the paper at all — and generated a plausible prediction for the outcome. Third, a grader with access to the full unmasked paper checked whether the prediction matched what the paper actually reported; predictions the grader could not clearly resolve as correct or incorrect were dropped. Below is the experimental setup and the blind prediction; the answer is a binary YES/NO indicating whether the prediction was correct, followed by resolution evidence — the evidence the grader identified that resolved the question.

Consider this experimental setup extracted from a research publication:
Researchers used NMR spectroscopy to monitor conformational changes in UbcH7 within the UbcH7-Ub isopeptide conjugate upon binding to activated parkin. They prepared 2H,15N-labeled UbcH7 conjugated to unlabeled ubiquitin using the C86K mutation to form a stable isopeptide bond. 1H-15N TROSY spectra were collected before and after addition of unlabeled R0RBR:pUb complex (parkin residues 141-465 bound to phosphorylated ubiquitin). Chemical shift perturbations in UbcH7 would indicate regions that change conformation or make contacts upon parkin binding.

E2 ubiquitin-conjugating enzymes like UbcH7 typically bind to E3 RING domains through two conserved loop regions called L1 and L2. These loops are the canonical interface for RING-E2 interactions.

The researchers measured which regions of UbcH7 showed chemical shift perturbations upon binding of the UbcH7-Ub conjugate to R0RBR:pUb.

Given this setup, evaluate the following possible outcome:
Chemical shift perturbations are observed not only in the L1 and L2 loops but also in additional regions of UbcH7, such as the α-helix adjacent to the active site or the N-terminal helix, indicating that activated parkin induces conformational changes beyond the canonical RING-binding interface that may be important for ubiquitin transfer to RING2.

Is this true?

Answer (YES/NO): YES